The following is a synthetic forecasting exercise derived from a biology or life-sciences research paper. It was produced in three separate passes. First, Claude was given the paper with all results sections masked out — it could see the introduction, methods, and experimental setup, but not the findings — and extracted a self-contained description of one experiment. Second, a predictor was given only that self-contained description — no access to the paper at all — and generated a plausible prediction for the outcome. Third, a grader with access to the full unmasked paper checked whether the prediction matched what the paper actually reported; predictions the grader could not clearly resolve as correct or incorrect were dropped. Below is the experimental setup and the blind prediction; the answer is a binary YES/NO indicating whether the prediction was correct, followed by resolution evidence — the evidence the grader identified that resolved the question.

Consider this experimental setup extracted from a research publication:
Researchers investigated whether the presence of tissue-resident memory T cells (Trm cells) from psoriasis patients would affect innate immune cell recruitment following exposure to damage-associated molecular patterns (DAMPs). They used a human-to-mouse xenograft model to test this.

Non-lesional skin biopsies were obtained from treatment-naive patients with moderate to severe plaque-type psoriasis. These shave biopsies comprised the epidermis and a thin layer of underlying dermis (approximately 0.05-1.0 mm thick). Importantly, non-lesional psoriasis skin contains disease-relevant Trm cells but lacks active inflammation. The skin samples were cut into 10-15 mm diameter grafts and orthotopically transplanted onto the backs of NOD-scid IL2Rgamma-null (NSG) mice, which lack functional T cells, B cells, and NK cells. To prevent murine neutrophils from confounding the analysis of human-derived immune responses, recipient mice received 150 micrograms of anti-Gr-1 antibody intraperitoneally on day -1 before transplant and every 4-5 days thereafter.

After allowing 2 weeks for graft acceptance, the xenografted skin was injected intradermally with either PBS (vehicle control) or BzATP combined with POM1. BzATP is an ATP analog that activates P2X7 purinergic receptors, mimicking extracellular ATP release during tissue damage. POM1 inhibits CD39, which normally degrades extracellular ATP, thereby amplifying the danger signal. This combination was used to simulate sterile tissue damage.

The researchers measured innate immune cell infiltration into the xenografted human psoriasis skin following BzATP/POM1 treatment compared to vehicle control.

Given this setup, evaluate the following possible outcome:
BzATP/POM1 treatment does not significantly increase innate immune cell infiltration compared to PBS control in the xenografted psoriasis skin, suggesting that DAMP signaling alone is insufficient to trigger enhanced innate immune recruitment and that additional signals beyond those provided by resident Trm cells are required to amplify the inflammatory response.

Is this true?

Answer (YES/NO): NO